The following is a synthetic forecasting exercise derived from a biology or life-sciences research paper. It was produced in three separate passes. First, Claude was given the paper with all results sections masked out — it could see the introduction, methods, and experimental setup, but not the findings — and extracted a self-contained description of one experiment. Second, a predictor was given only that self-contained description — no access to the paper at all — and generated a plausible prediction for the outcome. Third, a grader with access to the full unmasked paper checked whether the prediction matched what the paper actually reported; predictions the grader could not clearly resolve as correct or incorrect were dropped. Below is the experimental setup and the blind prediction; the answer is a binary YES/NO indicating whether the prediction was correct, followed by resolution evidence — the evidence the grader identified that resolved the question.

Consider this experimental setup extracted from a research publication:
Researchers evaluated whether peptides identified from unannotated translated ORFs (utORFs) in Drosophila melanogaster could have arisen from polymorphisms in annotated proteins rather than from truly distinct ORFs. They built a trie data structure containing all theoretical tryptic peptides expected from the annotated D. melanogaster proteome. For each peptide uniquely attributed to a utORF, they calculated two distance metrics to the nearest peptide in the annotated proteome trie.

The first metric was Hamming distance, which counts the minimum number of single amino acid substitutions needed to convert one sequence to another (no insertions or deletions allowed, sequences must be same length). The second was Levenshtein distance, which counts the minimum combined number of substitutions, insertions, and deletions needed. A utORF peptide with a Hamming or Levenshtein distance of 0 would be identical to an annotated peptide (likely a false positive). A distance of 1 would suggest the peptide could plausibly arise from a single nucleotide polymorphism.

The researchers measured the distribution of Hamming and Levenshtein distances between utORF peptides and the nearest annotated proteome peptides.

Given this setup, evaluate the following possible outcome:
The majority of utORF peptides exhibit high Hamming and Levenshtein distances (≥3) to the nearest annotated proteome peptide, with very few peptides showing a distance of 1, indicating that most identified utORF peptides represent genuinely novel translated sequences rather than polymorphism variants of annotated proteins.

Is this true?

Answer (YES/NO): YES